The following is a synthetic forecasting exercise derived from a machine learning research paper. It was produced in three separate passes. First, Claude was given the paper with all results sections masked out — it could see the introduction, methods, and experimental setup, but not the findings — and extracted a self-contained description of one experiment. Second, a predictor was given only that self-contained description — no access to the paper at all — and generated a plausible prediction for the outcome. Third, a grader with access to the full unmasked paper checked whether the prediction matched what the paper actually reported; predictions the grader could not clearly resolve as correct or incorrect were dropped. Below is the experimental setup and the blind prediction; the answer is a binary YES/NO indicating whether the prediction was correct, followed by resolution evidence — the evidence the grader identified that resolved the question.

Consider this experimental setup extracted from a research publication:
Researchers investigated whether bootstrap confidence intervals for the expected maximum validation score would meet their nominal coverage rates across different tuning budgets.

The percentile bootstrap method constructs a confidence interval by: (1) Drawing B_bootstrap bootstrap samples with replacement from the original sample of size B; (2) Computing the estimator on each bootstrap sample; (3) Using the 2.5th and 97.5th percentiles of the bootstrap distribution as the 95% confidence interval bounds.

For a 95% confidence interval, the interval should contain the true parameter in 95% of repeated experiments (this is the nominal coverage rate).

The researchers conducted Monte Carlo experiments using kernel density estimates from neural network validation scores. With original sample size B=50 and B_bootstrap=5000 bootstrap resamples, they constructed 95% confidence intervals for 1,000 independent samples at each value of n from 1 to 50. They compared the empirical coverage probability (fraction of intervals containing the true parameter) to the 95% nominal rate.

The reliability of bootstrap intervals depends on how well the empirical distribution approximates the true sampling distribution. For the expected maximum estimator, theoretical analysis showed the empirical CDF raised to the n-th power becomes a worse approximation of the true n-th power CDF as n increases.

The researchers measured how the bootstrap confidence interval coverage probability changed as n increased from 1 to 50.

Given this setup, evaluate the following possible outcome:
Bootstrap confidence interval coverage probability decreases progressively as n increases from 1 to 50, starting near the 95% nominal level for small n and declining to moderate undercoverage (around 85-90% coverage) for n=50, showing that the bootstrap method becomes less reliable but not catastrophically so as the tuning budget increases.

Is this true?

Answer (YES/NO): NO